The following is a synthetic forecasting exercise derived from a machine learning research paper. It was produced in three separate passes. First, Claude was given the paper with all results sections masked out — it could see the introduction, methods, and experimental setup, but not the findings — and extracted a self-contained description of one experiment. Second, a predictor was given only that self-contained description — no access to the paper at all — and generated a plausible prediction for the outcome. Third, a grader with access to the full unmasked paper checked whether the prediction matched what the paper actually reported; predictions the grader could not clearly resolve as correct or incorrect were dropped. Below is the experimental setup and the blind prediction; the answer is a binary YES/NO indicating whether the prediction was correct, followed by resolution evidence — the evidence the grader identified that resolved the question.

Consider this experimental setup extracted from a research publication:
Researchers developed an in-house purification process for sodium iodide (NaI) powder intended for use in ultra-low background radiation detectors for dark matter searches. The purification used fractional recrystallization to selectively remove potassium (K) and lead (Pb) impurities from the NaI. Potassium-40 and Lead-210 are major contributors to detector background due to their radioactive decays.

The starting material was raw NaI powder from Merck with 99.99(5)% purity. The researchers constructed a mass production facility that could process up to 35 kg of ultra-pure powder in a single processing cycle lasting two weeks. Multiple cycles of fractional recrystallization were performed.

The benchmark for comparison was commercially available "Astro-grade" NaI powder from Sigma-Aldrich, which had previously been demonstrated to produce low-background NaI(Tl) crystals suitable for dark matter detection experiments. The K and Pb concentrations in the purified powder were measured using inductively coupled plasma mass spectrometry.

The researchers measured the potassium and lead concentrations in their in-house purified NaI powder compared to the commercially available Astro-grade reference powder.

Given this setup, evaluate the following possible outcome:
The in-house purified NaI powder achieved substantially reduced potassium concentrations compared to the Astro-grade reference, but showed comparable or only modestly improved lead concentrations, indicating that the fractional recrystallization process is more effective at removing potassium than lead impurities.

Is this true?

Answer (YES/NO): NO